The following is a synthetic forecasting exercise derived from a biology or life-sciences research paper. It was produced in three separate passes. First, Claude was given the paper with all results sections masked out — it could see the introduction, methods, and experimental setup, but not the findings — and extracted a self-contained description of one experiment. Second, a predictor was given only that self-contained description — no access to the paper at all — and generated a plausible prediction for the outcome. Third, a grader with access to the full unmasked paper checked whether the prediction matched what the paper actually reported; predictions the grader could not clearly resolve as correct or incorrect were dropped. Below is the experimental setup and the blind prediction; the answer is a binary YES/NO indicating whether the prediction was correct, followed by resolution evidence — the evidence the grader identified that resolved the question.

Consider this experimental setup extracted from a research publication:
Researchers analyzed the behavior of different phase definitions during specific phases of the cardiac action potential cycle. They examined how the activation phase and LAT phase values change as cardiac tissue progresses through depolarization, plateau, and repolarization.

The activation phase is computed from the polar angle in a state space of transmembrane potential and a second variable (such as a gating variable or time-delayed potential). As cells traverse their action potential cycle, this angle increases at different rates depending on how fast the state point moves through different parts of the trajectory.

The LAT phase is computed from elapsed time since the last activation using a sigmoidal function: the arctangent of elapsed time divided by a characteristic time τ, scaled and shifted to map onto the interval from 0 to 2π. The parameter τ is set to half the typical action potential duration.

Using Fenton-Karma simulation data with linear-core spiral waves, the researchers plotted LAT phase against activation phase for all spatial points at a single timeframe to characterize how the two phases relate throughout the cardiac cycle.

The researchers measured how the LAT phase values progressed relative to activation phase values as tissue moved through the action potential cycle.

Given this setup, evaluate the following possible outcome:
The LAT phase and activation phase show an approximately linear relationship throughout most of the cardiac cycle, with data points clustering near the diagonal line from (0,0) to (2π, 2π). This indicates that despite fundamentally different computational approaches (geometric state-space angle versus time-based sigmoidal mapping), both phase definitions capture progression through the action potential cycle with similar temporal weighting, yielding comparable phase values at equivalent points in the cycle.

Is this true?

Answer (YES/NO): NO